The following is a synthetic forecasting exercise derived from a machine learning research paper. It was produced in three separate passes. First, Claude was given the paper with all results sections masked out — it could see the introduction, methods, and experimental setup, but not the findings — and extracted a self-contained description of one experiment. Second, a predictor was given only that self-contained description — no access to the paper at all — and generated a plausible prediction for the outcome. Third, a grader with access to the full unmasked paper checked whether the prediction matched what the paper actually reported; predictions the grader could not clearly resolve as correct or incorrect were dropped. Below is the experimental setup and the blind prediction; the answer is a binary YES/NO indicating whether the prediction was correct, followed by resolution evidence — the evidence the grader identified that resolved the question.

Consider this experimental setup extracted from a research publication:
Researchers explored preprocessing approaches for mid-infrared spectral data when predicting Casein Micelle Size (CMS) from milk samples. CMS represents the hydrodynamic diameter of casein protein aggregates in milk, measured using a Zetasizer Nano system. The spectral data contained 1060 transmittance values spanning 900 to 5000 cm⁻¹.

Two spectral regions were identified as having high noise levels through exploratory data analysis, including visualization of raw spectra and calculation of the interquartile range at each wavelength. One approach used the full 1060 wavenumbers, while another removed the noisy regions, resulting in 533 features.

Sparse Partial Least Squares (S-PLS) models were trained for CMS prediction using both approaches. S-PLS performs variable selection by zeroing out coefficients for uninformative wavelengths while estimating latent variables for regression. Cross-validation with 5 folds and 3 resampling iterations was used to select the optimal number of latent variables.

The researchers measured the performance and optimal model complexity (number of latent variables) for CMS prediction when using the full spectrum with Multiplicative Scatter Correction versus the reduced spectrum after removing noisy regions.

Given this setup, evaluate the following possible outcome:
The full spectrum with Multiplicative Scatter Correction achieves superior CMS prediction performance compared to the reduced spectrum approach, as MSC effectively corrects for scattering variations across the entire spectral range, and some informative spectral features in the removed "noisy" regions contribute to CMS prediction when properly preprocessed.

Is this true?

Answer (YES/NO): YES